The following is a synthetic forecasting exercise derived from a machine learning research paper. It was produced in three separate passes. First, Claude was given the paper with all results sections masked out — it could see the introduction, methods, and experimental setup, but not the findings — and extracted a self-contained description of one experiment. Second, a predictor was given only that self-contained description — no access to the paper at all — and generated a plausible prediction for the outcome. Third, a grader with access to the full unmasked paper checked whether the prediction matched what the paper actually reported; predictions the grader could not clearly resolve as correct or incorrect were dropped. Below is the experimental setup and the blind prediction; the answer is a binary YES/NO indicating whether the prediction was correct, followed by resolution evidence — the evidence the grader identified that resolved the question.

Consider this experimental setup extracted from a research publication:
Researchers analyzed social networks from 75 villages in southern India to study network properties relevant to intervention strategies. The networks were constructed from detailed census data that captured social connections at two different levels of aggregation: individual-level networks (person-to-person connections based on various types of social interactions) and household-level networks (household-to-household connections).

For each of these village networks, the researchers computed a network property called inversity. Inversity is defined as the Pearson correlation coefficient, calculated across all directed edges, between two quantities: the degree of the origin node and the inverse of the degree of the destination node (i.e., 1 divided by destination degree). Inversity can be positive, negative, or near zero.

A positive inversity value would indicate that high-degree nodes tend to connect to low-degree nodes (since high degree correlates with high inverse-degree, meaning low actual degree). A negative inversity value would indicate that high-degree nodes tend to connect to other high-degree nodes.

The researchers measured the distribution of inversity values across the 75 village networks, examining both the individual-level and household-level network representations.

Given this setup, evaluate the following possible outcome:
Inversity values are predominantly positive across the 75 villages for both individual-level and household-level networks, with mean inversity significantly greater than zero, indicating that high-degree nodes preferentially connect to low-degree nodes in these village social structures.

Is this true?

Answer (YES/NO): NO